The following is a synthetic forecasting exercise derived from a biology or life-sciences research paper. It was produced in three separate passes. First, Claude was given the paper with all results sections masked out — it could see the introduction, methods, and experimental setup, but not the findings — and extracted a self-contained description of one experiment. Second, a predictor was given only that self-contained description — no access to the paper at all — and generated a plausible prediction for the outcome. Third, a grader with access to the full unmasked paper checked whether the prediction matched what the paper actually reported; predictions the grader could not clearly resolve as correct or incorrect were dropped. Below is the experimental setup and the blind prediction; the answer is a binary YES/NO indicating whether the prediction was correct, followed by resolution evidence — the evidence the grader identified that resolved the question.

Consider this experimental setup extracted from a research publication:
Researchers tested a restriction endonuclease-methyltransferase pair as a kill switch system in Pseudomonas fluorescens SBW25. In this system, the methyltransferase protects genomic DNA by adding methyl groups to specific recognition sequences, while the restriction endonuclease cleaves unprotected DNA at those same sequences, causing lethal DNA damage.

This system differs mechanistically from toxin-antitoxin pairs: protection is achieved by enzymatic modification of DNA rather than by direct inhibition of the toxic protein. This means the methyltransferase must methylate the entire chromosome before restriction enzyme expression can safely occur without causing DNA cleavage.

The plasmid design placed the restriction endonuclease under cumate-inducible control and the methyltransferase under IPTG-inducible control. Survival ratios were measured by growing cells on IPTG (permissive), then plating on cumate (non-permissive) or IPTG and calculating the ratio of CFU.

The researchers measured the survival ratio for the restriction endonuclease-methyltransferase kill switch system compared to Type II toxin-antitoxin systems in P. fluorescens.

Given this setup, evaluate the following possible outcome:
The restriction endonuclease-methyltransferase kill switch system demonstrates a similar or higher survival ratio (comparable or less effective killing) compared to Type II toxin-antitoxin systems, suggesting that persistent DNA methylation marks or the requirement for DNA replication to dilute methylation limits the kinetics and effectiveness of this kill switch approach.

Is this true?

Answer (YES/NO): YES